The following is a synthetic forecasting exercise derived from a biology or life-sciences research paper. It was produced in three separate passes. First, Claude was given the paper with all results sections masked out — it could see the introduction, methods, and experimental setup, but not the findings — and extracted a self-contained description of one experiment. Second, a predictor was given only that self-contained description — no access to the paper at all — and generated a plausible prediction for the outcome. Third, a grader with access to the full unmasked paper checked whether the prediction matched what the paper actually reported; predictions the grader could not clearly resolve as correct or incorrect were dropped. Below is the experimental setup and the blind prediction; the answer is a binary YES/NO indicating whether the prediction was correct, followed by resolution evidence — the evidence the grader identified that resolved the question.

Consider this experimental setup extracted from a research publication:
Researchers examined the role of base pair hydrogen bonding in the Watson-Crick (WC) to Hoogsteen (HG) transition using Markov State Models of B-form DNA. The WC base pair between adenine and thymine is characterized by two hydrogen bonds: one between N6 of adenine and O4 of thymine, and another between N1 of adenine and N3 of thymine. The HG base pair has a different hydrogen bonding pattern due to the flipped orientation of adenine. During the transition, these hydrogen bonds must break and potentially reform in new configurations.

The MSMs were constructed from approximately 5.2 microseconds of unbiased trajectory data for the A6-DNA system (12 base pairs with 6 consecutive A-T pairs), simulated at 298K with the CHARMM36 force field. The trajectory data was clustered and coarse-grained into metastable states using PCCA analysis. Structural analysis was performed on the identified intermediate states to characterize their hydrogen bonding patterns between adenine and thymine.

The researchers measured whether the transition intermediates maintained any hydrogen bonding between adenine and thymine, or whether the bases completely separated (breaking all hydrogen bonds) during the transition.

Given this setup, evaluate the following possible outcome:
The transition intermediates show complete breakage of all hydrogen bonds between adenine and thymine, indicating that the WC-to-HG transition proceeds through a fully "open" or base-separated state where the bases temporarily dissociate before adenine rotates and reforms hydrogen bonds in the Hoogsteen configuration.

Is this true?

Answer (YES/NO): YES